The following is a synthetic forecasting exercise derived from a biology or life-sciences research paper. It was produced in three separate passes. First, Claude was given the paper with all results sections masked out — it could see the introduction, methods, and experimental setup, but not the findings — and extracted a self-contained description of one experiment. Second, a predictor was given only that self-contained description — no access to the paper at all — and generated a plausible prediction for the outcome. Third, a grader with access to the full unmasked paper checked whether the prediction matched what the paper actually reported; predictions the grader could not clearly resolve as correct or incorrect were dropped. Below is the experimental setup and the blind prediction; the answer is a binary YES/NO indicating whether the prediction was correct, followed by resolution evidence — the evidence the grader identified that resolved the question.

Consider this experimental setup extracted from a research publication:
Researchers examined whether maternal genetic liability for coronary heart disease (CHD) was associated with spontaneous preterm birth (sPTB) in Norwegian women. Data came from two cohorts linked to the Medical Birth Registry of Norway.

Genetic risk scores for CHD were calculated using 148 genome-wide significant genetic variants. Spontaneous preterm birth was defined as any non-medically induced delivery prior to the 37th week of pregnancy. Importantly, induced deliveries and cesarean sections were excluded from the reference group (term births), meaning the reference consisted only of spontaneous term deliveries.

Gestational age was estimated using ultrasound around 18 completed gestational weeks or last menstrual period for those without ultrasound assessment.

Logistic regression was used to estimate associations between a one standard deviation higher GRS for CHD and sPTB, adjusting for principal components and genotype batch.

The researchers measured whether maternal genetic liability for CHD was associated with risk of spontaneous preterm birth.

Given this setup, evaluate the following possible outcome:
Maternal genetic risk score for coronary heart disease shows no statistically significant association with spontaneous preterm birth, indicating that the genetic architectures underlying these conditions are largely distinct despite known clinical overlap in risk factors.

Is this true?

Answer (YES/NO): YES